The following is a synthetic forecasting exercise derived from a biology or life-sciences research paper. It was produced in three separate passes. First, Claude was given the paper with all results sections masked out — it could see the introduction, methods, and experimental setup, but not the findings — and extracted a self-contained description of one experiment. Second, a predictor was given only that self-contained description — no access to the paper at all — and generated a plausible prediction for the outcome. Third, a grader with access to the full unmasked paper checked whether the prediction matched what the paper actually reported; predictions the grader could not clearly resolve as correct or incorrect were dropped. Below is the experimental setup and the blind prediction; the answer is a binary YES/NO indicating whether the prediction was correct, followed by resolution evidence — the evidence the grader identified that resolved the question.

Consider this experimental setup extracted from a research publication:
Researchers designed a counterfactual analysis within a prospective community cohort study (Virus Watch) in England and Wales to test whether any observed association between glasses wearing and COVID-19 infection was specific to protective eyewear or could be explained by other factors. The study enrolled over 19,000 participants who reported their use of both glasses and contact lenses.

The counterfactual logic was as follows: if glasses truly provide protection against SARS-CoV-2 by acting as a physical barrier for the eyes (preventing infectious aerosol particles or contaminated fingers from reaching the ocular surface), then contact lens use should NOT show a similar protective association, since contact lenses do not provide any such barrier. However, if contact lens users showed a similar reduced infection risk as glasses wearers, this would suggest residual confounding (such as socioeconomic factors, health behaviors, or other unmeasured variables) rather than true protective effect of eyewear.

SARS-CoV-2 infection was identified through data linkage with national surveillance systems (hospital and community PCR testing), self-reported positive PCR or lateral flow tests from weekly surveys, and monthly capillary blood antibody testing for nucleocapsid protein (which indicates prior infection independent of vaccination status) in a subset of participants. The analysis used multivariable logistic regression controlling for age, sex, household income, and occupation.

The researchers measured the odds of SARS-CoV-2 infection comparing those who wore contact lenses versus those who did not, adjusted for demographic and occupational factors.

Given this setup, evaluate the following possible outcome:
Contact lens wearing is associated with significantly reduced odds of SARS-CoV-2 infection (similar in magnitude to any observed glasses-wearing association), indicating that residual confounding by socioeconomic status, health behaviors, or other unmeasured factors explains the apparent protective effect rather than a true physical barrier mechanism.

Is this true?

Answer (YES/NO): NO